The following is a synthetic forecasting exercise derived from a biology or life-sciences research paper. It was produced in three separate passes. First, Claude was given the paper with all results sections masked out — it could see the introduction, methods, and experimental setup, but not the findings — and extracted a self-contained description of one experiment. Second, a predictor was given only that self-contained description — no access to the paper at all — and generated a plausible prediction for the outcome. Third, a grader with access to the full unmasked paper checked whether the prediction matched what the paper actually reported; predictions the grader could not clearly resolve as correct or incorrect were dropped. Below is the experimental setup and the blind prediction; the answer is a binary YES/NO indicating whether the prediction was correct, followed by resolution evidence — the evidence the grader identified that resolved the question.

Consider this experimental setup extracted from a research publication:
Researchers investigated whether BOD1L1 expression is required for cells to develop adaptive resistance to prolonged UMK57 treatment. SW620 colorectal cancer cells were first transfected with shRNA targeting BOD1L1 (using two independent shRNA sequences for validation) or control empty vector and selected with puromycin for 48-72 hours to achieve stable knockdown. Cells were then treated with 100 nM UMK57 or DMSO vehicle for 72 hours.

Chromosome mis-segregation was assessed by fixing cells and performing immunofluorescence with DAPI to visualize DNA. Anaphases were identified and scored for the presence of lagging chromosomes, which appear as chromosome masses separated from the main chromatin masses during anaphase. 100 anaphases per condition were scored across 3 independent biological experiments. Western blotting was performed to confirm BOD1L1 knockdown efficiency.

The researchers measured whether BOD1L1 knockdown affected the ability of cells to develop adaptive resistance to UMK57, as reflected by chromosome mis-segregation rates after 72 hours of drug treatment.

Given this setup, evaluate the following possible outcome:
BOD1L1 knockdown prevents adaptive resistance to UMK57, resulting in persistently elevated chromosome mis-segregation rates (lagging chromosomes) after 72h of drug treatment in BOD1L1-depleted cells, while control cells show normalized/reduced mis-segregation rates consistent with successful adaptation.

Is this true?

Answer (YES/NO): NO